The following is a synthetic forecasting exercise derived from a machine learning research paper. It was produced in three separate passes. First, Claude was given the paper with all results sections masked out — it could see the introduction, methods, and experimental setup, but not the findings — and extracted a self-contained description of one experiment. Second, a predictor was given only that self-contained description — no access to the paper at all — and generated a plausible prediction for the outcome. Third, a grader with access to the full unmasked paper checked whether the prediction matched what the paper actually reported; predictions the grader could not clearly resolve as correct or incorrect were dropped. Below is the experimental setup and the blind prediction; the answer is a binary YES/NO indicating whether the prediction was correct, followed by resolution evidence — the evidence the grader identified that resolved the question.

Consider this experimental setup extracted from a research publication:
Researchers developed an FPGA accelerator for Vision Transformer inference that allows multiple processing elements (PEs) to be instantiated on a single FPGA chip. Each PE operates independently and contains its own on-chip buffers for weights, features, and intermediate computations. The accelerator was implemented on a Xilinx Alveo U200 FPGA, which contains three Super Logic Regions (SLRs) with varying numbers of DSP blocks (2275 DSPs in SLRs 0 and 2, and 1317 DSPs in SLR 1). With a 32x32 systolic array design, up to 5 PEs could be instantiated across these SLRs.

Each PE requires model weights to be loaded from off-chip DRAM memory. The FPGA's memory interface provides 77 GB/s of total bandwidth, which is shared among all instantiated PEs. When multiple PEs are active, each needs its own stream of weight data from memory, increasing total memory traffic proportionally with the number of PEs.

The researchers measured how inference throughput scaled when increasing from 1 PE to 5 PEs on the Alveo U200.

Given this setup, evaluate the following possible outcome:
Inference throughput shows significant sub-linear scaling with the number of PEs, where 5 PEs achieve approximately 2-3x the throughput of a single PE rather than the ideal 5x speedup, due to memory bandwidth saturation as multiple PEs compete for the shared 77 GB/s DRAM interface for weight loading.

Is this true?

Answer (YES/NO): NO